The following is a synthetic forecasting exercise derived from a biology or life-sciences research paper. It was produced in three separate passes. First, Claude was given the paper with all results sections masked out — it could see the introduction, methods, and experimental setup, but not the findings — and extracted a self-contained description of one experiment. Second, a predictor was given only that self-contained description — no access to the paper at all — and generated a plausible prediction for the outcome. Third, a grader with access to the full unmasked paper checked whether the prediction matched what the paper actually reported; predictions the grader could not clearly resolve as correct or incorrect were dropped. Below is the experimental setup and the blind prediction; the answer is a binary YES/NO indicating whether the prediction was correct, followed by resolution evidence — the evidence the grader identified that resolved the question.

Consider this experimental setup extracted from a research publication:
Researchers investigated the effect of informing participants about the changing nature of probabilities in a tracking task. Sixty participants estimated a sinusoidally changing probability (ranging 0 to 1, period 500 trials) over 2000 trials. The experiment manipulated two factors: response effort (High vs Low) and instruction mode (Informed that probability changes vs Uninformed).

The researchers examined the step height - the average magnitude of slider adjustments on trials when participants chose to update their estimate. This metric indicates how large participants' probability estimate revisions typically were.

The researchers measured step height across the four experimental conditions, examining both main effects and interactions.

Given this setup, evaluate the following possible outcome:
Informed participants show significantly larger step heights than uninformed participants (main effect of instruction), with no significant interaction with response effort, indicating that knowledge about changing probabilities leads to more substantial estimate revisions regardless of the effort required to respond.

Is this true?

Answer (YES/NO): NO